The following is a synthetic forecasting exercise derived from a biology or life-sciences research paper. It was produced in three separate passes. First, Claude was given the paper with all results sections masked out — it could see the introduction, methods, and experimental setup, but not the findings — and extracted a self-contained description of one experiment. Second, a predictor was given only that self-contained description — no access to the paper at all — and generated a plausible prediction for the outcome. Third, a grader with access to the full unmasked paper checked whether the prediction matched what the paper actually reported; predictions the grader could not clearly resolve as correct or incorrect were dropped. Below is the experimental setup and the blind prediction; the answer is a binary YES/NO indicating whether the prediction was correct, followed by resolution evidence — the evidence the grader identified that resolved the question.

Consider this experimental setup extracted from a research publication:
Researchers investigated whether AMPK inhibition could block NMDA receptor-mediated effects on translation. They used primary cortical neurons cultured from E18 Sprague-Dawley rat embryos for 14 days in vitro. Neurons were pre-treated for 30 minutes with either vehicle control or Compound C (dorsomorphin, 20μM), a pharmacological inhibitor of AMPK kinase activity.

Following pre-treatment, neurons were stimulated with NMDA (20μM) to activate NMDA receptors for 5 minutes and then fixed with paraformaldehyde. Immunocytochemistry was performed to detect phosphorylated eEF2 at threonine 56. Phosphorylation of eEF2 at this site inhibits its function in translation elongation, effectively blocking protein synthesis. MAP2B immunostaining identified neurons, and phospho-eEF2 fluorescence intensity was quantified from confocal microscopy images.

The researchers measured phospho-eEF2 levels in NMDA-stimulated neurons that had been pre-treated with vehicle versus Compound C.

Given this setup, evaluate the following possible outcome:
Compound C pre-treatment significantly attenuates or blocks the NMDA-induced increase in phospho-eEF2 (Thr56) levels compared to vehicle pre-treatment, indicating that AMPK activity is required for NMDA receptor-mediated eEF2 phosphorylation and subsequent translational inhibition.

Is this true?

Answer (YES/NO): YES